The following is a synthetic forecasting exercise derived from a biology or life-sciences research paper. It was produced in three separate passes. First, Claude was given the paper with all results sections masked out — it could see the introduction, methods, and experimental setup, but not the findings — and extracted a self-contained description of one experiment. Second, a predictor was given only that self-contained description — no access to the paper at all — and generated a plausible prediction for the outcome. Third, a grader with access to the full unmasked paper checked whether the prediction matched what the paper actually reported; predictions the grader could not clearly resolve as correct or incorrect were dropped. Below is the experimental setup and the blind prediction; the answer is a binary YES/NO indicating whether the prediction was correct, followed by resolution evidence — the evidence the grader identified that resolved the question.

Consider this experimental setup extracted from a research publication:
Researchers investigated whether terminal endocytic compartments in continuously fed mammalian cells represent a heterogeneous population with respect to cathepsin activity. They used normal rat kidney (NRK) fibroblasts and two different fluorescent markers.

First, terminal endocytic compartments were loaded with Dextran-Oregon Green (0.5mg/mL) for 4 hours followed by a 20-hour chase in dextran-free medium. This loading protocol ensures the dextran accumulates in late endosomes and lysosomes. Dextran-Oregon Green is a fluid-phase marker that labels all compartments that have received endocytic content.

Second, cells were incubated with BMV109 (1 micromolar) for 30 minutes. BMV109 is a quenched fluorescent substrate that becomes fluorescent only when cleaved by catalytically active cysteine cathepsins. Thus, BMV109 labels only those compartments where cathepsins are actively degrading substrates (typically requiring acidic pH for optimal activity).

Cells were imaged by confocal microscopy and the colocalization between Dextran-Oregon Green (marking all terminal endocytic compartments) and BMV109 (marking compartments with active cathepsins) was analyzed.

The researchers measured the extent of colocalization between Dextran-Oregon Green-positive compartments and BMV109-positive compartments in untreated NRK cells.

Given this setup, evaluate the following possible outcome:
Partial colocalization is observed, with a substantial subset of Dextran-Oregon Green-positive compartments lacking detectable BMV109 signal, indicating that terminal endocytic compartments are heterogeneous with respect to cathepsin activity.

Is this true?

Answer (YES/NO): YES